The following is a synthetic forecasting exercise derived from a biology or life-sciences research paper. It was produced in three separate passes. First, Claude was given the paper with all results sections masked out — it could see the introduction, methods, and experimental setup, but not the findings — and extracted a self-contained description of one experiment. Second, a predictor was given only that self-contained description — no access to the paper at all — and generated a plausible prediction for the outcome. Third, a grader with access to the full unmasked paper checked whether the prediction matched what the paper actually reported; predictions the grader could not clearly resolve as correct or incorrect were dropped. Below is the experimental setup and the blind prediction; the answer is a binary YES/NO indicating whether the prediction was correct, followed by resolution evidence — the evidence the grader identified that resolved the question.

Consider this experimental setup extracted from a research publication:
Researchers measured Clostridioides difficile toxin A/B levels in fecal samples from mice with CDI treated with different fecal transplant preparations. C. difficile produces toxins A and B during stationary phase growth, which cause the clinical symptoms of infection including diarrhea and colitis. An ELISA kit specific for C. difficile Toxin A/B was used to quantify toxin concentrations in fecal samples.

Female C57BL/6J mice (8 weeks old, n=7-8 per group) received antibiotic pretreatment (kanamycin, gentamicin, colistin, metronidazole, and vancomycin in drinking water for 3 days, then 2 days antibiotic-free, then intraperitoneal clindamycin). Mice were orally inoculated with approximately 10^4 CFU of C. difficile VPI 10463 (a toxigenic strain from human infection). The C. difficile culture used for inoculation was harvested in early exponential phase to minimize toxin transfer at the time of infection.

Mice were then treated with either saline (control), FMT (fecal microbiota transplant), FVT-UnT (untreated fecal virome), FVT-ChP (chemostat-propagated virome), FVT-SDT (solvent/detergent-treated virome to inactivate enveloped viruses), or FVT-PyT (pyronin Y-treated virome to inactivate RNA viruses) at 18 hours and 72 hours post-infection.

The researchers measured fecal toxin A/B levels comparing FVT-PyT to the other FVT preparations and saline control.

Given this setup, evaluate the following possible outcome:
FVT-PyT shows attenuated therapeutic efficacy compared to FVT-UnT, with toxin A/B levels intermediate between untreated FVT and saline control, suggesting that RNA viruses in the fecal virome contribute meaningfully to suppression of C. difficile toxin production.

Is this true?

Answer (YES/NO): NO